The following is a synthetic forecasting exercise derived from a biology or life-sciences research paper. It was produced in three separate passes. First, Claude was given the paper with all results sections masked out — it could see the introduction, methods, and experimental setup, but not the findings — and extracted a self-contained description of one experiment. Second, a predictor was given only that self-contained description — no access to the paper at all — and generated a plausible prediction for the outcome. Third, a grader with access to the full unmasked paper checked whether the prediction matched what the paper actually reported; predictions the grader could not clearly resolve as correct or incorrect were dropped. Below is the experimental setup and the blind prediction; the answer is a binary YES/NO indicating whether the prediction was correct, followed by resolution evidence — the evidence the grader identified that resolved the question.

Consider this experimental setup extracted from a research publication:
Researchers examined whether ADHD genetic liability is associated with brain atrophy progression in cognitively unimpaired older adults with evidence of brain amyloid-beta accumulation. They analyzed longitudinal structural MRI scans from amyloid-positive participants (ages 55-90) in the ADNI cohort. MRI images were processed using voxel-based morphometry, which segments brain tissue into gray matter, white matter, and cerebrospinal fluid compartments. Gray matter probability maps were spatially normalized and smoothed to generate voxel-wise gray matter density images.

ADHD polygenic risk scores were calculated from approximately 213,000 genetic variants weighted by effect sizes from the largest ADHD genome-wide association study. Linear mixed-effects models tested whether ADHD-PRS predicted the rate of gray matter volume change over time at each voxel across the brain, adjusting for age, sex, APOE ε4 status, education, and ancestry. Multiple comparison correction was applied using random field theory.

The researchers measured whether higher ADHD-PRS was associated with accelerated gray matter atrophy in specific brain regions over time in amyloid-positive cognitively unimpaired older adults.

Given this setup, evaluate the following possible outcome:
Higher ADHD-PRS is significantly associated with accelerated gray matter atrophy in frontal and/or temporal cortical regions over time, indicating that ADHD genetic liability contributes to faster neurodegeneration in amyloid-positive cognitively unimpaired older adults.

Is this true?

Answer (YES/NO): NO